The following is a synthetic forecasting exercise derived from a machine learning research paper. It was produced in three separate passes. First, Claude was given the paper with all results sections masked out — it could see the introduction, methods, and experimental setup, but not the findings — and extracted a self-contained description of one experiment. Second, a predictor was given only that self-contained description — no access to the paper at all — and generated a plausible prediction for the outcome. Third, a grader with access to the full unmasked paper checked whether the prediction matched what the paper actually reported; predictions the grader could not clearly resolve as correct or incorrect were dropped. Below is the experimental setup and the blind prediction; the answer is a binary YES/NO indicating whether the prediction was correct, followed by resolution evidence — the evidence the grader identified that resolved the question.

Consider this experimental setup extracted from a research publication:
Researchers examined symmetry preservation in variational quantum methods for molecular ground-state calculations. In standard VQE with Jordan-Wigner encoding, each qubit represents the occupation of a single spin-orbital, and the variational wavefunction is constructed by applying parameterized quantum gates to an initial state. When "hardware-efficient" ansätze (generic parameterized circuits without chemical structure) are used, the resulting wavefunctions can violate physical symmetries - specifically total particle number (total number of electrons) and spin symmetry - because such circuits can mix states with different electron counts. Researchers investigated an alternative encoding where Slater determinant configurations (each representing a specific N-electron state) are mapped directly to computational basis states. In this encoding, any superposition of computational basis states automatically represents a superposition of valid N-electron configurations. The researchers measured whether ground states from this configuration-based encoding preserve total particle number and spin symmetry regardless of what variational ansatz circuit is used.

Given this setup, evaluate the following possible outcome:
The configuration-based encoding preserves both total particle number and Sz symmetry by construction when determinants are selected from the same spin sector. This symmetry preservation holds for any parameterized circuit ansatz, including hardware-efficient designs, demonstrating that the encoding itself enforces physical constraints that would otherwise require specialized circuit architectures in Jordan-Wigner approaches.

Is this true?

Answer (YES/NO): YES